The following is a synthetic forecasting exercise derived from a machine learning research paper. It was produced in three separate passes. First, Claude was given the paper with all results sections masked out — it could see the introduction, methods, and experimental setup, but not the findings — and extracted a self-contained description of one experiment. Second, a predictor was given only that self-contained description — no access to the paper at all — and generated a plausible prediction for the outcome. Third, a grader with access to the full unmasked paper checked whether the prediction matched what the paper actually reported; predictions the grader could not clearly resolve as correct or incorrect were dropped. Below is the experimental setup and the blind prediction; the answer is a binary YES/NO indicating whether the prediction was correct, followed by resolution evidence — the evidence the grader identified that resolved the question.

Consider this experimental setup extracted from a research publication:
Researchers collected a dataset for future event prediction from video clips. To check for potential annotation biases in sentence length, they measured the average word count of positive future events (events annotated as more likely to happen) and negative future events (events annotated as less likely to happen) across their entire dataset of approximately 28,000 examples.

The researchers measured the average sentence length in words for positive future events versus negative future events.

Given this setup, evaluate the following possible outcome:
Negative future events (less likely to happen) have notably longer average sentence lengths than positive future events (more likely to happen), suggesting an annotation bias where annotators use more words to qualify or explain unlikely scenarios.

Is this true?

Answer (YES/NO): NO